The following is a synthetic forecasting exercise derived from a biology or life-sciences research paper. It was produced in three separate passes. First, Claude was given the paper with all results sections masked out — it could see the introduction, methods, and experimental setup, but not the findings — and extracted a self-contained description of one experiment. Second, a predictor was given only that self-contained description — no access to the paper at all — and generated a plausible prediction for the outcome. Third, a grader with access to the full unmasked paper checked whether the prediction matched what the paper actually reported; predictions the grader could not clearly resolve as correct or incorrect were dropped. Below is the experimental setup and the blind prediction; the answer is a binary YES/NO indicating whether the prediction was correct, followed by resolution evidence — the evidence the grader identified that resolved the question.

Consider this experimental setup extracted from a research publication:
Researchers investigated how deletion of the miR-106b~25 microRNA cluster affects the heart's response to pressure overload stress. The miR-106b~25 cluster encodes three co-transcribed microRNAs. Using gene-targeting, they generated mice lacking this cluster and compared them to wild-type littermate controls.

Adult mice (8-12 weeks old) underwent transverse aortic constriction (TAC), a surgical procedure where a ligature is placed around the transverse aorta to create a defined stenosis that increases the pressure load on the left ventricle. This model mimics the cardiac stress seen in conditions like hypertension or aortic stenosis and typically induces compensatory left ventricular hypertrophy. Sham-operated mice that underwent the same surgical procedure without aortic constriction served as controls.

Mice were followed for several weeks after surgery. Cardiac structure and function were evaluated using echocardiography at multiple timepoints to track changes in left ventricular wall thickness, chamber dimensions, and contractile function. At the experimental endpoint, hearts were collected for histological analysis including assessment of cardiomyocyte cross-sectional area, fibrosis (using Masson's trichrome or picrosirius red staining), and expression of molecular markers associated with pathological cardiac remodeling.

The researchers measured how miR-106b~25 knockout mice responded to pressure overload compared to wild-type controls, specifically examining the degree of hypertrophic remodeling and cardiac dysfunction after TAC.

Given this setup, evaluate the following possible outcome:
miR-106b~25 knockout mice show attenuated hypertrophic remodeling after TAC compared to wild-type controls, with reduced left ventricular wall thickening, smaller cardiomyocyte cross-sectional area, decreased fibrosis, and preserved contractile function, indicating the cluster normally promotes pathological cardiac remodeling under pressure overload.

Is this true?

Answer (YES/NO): NO